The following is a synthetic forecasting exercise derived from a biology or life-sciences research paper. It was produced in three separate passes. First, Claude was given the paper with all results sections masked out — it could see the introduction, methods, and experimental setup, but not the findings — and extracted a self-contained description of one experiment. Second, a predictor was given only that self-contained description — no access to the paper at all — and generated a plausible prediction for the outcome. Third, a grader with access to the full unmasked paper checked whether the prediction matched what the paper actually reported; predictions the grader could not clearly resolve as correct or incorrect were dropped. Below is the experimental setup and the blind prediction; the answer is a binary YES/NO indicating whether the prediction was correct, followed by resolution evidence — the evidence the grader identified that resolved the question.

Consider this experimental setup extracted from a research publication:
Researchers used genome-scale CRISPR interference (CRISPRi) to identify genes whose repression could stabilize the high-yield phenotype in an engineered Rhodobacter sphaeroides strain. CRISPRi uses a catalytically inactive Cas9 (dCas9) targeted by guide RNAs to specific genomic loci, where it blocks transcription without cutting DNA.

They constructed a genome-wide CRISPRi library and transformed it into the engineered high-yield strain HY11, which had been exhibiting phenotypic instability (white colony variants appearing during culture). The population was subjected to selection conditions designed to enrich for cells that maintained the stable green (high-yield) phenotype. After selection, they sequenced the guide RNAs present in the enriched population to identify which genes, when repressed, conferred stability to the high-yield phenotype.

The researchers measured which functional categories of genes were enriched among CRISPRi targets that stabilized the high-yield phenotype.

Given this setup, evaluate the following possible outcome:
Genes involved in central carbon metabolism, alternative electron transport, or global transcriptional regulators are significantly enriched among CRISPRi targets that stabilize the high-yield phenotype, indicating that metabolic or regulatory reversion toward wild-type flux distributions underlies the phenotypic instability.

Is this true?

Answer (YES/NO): NO